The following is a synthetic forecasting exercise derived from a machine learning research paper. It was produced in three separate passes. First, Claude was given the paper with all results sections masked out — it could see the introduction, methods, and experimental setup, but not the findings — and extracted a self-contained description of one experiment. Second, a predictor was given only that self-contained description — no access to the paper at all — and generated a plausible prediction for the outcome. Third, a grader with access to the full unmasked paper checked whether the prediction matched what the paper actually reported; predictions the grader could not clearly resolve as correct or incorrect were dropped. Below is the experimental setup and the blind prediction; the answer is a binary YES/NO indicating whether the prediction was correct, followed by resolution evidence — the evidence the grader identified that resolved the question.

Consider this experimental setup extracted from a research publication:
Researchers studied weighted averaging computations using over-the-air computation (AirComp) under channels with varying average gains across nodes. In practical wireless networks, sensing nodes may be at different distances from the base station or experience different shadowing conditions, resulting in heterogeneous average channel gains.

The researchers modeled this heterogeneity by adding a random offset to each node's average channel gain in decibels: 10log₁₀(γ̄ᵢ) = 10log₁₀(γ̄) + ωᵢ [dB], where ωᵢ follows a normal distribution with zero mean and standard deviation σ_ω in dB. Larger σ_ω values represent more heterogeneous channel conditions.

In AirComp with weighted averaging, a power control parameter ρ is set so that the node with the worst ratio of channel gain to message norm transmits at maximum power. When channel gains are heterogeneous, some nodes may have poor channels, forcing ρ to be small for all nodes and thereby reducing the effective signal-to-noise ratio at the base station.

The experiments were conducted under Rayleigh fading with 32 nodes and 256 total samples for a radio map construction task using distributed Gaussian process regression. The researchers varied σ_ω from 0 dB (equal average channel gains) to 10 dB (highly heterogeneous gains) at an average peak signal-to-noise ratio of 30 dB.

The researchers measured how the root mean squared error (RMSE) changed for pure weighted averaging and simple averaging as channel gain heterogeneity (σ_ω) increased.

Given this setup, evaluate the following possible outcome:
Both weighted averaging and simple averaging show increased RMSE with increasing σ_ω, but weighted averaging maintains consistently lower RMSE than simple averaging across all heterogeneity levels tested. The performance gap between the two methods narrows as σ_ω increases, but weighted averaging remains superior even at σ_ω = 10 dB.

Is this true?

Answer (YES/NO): NO